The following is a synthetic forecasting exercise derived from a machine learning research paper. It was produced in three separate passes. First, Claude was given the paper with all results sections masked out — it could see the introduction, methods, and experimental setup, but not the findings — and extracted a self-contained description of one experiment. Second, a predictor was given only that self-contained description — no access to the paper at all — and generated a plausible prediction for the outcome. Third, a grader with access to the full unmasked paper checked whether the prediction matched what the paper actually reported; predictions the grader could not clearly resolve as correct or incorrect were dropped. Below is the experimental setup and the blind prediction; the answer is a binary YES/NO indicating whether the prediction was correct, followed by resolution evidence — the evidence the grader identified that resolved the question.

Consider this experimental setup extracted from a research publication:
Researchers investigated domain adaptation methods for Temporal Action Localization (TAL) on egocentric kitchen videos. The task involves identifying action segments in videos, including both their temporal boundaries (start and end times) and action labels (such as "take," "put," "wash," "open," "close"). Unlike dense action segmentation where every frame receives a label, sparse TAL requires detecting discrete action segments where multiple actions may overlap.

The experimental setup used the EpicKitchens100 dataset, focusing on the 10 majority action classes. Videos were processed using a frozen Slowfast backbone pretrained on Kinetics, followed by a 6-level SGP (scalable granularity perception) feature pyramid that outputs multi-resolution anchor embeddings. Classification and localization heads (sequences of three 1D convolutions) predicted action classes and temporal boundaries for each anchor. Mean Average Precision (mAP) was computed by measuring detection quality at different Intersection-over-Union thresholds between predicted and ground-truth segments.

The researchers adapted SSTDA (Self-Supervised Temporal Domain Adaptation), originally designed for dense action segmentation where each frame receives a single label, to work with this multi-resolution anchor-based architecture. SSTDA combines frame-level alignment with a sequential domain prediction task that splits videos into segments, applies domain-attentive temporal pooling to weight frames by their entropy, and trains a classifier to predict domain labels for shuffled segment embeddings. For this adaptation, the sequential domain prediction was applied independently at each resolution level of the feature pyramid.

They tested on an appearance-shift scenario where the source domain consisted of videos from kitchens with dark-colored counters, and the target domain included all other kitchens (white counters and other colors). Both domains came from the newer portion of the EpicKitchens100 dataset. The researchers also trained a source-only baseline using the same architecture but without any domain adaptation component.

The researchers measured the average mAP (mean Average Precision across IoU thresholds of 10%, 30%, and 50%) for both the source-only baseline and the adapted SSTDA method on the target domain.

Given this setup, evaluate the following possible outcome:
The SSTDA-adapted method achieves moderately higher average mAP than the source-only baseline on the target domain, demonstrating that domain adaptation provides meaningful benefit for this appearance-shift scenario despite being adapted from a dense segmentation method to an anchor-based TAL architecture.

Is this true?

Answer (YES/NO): NO